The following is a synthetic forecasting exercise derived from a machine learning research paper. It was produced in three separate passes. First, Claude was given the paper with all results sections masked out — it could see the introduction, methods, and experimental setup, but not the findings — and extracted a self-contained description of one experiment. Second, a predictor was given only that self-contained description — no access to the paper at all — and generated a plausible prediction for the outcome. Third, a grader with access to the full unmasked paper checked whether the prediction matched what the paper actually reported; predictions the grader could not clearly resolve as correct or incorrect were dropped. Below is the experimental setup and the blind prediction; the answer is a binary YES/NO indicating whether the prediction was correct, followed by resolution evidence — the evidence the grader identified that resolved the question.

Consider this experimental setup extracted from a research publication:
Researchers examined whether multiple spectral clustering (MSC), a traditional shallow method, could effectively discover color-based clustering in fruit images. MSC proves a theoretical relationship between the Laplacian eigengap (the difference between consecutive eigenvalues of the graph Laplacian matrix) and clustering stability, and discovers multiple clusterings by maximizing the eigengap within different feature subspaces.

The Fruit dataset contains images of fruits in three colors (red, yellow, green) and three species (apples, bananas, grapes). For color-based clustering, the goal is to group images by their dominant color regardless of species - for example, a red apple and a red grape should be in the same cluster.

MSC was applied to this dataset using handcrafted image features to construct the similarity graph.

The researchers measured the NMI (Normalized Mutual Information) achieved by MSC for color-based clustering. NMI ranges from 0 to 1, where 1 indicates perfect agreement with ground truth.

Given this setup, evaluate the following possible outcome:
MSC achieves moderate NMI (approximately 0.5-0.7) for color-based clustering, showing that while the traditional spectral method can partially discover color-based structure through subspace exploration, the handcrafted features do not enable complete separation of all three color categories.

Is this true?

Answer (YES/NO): YES